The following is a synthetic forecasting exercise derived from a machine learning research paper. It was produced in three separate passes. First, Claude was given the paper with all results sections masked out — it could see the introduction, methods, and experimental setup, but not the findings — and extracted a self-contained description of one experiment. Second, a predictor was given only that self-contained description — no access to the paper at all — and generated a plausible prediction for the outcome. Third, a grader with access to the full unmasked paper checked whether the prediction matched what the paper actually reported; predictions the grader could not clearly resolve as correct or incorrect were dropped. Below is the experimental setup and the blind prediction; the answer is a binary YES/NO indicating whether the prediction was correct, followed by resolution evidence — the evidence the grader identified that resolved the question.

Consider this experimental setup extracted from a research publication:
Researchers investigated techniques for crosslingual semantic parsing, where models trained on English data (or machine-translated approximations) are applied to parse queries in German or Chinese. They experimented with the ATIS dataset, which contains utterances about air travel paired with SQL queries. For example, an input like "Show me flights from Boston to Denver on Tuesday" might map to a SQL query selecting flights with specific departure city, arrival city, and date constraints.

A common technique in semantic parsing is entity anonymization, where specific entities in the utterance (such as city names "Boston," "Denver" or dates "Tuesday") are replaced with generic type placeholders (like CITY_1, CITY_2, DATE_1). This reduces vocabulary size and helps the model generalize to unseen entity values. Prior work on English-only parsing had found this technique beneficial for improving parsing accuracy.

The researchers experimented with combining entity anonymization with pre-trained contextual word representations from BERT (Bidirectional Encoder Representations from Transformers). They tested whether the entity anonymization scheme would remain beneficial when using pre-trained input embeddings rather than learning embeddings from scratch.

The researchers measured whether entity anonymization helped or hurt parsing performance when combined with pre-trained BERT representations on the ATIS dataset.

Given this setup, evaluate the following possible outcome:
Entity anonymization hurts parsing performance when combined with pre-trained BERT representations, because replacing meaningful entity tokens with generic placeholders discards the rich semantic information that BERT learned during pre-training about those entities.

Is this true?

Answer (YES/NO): YES